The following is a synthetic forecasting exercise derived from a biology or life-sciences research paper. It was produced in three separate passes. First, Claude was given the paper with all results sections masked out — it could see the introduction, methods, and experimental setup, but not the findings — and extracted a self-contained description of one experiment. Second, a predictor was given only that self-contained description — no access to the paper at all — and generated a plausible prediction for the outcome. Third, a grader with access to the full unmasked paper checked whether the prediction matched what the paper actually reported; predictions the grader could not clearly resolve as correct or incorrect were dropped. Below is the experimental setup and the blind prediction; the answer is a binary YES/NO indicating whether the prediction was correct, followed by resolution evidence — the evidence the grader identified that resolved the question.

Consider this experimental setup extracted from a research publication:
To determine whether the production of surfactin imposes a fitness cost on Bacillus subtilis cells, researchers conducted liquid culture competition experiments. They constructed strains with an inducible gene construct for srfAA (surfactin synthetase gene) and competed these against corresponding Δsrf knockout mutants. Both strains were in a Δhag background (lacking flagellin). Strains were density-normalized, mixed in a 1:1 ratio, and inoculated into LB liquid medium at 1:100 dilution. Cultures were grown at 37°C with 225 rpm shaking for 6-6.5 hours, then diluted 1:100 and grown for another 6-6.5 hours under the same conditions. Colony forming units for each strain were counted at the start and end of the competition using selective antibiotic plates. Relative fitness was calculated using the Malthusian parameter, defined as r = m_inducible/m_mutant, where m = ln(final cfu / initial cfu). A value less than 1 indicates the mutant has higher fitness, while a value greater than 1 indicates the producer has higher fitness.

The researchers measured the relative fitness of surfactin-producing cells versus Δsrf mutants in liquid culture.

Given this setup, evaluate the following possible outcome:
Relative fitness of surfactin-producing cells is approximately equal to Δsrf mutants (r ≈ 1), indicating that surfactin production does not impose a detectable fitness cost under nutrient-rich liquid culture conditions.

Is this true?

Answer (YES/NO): NO